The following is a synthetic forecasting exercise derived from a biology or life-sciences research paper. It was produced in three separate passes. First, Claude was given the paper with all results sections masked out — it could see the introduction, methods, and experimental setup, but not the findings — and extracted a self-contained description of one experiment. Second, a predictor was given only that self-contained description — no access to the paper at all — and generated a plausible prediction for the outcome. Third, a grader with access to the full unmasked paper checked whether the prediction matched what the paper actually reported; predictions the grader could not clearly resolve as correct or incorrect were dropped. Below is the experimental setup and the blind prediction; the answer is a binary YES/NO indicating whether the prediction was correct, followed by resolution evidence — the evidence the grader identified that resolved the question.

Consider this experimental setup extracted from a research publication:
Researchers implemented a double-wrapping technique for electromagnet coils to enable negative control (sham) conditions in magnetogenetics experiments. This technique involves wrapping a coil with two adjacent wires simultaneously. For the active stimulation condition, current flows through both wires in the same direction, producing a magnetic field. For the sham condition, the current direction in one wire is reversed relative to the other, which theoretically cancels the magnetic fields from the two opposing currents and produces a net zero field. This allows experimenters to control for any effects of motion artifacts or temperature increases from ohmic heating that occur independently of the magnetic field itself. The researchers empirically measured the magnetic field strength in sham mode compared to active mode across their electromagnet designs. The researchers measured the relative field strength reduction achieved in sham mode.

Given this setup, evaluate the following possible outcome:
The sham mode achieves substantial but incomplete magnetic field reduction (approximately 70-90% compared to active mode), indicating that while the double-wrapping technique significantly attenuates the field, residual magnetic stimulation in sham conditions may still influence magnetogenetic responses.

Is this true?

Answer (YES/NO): NO